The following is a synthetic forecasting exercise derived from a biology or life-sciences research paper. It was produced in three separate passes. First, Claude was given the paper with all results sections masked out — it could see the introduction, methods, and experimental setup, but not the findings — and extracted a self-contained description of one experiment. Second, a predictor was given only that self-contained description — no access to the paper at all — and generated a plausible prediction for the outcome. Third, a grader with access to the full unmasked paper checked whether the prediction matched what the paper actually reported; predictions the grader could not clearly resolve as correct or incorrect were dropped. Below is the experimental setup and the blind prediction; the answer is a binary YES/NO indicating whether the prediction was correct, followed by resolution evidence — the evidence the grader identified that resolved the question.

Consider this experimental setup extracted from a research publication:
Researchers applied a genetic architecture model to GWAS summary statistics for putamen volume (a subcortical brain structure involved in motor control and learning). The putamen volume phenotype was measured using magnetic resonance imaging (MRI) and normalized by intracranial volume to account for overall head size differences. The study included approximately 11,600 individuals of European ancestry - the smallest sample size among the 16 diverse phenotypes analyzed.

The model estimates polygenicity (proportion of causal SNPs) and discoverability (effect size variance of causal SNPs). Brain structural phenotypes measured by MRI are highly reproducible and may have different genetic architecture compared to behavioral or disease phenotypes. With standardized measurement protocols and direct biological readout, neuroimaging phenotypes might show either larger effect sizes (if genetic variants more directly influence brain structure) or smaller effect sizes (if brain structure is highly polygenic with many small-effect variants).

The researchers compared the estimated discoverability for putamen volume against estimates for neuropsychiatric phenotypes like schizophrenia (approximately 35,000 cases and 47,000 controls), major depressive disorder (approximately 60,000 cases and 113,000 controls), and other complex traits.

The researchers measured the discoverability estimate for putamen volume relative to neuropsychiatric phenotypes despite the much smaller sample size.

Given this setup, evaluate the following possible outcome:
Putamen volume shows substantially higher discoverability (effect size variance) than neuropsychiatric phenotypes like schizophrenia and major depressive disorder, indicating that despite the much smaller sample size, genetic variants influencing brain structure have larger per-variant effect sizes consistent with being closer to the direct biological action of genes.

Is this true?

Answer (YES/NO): YES